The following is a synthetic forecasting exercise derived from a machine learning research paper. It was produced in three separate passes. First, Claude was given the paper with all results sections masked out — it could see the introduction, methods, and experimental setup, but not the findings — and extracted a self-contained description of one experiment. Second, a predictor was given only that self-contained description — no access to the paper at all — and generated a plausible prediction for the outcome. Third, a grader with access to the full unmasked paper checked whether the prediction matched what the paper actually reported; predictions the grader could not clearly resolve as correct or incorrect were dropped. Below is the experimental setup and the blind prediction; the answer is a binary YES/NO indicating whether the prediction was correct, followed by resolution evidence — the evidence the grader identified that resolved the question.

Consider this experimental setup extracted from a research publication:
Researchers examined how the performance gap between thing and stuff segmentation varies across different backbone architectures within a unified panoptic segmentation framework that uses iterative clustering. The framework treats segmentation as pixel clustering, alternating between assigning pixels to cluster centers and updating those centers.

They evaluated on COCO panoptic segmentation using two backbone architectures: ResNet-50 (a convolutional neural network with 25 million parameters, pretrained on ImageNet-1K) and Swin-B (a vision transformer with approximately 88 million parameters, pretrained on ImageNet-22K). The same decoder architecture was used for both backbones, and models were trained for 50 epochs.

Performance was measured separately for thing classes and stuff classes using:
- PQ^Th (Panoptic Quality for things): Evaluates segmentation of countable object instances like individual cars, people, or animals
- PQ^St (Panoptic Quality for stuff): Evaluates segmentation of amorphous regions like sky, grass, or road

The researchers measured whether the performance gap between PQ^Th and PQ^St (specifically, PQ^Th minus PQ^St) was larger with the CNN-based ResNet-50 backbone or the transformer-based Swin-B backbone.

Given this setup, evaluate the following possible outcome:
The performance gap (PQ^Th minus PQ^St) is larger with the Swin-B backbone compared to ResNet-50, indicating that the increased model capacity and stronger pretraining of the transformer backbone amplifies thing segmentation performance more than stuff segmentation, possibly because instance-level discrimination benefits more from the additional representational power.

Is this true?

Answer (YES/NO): YES